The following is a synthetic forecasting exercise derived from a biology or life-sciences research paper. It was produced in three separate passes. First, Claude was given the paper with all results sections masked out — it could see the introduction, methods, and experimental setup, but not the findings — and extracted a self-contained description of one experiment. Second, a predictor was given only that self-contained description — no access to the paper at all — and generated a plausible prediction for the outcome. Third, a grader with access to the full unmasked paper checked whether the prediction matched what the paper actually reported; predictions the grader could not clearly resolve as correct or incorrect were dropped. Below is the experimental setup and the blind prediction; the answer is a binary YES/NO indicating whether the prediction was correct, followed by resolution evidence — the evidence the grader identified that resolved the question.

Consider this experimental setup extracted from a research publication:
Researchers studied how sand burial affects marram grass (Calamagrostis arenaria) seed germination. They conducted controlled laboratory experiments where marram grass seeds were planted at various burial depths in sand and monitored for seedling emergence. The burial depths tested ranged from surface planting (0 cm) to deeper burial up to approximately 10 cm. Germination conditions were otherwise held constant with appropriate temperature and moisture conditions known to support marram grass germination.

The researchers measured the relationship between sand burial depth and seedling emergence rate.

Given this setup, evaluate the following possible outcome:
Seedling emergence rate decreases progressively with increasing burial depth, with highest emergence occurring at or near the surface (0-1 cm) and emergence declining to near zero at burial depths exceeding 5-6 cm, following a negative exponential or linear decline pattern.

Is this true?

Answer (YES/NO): NO